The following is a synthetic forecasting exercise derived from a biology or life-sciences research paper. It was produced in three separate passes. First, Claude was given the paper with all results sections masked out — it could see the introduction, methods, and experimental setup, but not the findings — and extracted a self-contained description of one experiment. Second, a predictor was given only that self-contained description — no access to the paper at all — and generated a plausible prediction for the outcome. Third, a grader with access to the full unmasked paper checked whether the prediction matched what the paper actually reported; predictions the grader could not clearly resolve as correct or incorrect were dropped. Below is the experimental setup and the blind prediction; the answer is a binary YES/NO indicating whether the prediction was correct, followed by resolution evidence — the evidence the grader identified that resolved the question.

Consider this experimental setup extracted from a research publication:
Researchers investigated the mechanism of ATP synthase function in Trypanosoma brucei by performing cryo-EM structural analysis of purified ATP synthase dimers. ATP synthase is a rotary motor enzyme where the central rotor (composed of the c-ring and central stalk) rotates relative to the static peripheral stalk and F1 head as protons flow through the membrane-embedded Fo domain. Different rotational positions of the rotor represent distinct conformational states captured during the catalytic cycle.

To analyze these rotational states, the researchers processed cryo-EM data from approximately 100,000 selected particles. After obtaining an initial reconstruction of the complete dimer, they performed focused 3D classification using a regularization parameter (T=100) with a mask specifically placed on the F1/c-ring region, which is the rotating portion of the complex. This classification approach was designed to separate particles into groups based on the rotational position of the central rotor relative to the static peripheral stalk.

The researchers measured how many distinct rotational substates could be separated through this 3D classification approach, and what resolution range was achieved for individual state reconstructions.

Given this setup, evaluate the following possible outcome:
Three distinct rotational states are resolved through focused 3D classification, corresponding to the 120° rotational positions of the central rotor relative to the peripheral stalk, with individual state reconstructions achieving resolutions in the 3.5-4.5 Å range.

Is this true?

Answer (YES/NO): NO